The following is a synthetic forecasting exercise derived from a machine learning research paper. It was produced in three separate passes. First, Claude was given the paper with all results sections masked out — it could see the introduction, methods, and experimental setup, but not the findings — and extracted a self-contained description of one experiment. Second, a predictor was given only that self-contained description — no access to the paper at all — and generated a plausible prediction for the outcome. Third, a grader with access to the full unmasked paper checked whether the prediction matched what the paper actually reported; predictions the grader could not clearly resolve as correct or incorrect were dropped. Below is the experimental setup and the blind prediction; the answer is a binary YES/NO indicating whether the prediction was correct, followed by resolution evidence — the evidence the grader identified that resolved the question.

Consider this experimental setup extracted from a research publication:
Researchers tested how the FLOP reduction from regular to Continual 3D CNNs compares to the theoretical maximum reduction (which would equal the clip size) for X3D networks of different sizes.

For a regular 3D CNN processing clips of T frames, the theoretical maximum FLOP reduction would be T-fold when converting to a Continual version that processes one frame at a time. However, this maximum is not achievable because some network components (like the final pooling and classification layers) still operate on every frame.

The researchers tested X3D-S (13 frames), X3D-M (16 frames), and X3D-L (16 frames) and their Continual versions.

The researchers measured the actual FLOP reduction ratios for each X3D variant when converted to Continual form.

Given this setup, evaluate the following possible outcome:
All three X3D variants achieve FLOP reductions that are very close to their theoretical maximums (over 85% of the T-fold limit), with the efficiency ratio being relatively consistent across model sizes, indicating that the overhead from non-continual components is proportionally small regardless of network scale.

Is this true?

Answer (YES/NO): NO